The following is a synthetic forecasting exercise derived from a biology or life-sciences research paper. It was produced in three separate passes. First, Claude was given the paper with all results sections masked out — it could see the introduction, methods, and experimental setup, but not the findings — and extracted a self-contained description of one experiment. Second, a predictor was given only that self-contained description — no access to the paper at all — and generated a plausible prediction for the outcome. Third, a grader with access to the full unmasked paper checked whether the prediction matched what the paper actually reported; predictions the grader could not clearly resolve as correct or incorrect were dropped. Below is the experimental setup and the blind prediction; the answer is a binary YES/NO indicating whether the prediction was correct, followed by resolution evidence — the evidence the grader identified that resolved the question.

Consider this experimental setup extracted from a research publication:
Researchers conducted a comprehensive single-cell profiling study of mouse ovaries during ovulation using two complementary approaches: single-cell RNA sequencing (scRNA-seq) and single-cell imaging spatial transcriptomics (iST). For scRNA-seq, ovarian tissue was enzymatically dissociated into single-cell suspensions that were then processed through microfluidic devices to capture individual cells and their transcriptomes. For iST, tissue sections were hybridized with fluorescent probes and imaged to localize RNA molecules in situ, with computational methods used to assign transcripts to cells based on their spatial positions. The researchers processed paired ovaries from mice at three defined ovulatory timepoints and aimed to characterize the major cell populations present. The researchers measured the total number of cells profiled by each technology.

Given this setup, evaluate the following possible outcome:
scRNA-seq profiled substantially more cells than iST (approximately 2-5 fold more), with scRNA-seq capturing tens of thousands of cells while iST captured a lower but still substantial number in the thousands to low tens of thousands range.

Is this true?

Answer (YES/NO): NO